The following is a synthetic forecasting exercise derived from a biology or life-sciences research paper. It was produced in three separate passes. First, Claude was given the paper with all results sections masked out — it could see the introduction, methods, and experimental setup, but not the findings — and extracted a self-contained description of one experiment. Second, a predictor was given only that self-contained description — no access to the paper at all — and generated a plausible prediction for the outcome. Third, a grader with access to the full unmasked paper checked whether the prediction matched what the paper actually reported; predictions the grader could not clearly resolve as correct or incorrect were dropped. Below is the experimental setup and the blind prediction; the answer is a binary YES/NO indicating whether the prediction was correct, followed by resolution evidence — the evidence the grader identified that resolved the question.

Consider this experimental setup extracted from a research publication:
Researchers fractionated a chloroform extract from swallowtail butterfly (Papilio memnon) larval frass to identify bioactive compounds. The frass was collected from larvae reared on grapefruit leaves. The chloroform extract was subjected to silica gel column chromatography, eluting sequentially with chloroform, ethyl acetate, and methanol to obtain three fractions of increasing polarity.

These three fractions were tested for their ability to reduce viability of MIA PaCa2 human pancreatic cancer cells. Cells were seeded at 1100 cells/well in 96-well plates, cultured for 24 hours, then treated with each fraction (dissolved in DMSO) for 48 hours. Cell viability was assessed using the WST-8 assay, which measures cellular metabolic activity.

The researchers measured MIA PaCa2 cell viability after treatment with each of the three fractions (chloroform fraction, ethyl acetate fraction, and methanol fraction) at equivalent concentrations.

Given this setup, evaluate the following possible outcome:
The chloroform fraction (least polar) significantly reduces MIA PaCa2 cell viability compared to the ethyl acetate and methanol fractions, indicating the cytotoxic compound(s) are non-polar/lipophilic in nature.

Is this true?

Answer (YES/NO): NO